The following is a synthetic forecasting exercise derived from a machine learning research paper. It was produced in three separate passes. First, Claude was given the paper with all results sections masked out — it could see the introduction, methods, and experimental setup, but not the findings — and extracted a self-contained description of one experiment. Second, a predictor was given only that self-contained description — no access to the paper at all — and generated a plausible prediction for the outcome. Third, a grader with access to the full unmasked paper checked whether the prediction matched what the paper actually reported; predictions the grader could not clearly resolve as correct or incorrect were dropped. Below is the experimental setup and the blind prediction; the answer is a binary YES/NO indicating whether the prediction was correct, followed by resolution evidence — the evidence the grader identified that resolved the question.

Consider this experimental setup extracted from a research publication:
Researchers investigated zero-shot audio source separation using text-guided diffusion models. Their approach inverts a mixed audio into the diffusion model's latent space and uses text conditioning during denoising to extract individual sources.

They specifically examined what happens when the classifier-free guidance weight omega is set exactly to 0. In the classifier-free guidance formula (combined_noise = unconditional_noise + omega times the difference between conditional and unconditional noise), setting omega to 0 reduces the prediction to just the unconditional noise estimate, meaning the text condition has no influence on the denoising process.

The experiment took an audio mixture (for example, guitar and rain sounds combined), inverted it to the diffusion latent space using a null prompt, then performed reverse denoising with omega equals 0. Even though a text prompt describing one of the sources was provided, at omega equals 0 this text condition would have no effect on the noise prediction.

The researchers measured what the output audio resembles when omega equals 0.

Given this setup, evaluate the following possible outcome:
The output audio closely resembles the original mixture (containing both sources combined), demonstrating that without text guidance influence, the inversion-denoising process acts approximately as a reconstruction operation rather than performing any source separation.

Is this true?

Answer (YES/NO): YES